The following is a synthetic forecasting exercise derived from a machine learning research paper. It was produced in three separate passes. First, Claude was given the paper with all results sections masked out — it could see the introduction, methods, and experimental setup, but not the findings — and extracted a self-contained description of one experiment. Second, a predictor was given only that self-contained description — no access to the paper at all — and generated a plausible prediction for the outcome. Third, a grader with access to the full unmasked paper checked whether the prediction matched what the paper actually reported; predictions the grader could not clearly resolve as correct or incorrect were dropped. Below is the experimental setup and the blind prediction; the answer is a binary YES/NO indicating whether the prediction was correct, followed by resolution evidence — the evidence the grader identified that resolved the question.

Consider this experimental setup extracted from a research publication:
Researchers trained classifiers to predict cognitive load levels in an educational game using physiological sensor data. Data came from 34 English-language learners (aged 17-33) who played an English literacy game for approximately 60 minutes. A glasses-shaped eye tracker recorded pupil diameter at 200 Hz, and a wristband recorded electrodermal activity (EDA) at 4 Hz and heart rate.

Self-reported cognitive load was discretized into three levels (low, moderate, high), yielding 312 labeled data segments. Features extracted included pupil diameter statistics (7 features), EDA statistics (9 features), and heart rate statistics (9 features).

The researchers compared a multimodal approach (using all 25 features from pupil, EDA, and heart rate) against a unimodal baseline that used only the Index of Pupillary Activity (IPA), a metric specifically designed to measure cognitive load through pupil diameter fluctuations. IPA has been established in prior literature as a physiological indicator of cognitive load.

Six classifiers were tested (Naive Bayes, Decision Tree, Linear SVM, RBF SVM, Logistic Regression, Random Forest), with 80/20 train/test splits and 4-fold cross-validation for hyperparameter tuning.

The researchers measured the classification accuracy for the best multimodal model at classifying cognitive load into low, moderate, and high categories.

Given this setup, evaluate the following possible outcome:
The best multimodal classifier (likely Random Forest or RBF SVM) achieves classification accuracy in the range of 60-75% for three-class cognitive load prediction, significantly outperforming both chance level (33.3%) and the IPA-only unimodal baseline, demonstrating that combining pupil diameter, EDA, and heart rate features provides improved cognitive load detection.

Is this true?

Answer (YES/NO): YES